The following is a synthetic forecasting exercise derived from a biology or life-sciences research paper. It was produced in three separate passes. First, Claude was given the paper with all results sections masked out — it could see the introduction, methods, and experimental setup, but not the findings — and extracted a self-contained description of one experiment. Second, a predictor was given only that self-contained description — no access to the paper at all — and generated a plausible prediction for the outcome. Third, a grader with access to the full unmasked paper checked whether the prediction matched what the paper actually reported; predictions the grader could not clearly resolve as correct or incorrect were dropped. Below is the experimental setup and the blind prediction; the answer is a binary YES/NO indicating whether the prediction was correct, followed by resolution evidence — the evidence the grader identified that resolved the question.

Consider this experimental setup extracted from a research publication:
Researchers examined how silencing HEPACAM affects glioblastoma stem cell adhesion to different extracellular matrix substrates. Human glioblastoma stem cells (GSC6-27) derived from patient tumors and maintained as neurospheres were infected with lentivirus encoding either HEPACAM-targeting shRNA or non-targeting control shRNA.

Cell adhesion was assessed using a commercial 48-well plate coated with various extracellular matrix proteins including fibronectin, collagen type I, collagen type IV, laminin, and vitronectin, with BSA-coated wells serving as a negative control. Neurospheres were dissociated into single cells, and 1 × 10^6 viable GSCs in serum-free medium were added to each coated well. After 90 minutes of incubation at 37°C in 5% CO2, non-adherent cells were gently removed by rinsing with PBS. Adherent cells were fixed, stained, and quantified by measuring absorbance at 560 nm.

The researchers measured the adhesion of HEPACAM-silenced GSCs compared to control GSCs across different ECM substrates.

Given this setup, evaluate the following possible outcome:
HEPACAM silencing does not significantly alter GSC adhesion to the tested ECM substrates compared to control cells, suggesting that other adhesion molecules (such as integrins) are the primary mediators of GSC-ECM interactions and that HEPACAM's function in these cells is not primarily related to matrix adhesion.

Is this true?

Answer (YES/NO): NO